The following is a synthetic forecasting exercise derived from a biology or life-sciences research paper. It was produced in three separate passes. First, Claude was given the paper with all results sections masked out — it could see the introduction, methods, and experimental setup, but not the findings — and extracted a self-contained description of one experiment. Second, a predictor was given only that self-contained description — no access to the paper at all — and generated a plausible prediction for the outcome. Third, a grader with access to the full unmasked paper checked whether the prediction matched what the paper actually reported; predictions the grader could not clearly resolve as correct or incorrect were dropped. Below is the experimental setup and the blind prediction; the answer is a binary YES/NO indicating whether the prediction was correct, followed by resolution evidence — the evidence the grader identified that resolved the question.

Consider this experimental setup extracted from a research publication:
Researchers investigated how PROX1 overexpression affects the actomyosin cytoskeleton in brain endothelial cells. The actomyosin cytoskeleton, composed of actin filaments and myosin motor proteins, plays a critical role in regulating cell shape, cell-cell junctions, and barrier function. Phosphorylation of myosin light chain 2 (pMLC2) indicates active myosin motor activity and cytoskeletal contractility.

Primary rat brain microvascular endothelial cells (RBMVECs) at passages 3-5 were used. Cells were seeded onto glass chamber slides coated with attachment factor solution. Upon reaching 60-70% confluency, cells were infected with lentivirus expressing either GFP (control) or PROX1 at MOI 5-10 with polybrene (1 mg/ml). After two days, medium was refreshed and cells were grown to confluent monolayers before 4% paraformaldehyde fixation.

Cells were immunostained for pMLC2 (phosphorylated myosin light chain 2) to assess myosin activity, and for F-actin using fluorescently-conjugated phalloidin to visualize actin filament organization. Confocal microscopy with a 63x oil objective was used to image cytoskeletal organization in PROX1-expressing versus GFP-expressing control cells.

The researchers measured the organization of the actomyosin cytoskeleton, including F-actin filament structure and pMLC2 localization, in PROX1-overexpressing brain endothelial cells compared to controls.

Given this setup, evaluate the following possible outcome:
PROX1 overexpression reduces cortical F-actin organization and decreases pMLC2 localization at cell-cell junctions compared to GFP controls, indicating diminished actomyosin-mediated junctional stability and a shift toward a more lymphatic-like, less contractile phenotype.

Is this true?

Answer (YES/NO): YES